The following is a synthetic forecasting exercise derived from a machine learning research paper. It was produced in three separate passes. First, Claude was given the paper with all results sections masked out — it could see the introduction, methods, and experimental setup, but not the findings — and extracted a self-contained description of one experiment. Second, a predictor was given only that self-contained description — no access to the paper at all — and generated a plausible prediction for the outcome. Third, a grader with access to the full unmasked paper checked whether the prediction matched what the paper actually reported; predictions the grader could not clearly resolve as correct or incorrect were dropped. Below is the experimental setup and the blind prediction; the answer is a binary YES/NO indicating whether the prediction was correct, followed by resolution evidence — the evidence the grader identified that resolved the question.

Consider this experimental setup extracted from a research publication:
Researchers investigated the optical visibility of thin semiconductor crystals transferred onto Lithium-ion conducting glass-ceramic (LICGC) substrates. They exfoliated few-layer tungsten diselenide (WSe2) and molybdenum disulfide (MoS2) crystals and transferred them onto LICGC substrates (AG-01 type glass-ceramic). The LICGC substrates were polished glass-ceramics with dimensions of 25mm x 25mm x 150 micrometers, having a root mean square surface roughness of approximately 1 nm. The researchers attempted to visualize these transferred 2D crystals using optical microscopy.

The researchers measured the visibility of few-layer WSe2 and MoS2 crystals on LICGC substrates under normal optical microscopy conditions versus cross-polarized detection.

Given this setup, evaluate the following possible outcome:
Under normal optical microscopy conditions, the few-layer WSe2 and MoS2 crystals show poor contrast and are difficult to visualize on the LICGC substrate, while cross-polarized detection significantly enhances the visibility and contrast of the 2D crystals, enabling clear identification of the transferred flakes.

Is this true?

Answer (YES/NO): NO